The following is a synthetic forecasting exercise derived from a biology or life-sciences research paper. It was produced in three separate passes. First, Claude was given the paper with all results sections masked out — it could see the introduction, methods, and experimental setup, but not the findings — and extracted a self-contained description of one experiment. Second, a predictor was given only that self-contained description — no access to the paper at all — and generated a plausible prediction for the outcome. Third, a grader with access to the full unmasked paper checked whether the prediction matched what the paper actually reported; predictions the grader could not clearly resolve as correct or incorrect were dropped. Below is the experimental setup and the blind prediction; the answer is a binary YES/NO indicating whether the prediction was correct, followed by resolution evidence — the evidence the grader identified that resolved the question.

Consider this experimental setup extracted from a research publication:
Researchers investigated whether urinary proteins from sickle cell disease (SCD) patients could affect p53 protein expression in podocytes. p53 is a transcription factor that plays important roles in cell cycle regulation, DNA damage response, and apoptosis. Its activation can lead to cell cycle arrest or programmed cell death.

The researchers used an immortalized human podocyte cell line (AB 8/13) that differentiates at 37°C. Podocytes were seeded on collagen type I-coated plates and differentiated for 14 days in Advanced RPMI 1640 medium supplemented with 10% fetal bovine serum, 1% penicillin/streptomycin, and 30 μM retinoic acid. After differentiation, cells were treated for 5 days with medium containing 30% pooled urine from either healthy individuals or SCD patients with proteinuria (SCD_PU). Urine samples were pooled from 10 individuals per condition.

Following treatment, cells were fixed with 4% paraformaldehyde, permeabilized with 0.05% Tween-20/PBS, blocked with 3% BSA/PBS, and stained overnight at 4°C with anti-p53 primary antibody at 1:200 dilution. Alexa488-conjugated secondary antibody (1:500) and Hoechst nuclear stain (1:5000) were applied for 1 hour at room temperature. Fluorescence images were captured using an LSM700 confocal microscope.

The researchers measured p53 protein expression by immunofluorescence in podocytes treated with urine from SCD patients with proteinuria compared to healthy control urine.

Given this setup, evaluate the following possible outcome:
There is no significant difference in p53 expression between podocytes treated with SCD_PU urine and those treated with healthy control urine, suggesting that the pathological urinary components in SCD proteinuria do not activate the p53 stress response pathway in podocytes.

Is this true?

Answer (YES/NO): NO